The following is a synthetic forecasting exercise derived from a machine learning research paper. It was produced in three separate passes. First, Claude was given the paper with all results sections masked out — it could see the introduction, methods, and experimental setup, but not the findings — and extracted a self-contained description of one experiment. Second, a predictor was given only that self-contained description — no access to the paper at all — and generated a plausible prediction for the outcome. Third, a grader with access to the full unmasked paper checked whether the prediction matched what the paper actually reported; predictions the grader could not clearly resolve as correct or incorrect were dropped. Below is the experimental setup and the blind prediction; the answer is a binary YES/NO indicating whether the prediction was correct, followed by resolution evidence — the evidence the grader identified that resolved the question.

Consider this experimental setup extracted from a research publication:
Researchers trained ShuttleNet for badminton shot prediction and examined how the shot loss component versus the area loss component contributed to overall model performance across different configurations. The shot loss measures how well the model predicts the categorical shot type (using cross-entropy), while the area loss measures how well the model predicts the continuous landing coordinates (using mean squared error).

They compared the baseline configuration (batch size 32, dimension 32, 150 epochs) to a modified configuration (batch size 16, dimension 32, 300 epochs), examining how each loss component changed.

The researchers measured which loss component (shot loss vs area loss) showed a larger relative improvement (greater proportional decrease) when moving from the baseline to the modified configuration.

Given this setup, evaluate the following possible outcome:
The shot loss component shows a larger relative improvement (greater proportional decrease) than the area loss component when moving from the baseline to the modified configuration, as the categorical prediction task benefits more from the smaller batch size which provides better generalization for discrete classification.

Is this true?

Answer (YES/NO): YES